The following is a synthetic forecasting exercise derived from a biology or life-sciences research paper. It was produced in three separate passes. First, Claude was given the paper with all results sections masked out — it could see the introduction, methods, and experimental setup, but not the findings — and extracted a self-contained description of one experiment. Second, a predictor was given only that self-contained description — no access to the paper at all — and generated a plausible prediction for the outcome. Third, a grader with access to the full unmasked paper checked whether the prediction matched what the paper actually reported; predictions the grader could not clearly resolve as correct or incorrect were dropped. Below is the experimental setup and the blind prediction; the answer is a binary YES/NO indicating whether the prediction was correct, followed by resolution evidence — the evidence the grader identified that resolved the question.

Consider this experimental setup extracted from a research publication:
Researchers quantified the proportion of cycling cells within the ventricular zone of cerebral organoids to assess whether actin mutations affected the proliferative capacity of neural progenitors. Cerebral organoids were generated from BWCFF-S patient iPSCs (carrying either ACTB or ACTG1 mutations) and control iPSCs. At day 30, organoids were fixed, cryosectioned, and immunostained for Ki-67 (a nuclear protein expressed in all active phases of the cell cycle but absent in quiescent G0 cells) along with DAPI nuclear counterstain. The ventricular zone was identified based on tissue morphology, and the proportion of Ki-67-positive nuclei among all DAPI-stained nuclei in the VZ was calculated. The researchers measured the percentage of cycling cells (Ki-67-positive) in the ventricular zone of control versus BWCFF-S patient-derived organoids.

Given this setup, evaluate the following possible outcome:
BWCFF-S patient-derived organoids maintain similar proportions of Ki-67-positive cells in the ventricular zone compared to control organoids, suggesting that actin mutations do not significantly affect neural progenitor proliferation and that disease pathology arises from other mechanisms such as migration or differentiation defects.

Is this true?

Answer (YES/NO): NO